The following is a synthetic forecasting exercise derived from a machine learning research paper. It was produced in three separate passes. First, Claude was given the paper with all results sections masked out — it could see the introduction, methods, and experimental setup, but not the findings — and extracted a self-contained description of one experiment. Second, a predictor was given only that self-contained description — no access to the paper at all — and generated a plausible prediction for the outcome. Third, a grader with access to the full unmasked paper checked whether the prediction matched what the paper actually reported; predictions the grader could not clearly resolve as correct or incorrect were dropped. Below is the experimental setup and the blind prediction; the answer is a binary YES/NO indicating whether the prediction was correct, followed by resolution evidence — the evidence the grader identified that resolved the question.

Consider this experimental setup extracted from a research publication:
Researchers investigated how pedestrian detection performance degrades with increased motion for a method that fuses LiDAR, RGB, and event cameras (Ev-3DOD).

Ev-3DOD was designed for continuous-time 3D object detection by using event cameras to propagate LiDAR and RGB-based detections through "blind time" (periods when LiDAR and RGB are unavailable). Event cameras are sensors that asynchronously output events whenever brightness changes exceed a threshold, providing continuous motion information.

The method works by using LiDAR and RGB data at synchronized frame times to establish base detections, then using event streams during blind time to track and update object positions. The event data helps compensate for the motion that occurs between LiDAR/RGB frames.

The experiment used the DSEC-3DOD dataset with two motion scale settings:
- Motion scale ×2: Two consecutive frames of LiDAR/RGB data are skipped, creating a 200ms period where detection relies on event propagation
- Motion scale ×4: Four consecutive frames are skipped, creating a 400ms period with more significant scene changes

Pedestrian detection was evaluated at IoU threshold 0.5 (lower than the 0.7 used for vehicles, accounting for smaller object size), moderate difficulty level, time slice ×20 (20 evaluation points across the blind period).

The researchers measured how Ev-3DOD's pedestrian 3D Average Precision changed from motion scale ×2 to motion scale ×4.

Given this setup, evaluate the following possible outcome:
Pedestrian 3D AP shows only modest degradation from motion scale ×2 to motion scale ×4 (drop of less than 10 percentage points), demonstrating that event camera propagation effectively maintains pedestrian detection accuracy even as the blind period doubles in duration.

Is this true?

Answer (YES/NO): NO